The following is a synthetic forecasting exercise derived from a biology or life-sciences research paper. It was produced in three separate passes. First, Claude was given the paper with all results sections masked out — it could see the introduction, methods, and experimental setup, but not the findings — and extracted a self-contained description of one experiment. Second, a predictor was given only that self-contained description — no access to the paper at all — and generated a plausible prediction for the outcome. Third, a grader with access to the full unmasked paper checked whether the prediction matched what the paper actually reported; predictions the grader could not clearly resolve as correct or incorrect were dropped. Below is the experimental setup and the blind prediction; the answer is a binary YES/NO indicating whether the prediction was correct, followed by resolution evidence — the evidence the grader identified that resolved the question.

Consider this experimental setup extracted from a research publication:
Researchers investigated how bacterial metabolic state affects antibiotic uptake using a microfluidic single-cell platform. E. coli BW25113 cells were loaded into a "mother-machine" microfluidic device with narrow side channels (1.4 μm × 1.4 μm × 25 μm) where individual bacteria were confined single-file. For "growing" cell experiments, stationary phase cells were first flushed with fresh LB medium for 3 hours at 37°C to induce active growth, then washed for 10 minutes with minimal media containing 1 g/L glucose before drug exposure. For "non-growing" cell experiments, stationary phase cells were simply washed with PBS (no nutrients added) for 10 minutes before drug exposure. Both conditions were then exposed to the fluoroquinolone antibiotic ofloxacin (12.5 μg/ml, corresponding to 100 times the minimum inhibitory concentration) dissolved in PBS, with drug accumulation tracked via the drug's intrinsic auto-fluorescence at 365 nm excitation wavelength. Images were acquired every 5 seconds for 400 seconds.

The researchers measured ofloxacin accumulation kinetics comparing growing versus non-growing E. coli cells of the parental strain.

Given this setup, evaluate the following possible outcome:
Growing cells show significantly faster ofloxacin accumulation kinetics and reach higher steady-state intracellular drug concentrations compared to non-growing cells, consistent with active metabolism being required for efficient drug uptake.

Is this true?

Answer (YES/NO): YES